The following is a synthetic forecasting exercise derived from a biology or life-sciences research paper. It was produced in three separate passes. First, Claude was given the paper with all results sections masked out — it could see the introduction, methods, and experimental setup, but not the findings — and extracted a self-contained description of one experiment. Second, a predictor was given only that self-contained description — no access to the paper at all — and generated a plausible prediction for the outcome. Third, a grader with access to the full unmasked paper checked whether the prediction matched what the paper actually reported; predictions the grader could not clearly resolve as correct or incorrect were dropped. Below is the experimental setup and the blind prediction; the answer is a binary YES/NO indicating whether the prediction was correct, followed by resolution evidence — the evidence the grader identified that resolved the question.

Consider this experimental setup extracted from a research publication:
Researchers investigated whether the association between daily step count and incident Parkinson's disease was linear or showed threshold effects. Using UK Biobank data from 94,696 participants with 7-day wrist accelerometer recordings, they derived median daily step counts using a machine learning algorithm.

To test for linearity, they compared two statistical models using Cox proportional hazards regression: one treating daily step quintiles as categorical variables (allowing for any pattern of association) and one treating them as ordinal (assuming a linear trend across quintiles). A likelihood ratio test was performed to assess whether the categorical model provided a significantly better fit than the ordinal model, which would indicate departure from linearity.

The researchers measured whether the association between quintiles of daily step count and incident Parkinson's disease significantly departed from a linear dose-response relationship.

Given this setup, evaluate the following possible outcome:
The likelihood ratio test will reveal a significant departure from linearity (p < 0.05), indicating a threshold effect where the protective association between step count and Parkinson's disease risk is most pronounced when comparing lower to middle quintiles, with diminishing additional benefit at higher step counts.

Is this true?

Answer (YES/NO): NO